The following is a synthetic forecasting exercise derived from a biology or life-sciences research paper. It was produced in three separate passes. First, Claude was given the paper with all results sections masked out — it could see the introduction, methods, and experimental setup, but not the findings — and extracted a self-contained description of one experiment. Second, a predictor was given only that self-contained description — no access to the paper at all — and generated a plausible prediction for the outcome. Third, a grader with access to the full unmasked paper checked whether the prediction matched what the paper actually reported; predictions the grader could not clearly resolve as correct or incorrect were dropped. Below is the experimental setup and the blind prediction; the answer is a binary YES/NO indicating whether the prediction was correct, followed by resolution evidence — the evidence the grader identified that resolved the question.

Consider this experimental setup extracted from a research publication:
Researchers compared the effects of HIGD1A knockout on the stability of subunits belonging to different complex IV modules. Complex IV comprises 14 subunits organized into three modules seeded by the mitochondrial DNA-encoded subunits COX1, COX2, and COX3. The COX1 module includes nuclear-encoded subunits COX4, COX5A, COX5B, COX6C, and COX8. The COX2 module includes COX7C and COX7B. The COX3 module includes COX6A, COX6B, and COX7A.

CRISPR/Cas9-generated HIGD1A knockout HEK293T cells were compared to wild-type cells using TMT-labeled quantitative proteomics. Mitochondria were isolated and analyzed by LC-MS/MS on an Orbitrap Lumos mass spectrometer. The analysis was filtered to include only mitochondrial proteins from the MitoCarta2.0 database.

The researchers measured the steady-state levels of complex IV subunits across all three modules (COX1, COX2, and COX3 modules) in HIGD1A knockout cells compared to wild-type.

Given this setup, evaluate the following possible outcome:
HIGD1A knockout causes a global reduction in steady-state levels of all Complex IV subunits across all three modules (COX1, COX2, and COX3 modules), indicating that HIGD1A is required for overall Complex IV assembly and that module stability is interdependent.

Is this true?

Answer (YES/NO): NO